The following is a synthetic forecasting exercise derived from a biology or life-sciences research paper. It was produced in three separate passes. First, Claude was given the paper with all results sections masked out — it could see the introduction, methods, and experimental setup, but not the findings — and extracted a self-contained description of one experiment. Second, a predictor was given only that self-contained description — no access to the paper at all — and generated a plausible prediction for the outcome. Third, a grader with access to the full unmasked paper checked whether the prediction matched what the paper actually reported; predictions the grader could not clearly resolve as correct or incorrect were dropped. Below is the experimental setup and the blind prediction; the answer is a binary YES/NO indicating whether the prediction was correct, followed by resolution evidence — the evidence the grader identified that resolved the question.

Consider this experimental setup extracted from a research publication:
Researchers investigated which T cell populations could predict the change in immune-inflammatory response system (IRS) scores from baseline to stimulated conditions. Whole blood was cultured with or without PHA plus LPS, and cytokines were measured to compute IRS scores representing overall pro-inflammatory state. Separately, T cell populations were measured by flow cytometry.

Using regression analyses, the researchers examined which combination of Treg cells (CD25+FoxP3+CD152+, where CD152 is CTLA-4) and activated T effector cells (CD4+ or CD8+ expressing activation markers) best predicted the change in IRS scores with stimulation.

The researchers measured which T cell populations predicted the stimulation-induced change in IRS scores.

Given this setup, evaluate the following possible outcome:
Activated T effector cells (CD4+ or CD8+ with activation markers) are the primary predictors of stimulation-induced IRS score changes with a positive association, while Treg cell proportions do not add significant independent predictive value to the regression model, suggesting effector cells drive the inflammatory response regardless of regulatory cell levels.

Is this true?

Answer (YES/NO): NO